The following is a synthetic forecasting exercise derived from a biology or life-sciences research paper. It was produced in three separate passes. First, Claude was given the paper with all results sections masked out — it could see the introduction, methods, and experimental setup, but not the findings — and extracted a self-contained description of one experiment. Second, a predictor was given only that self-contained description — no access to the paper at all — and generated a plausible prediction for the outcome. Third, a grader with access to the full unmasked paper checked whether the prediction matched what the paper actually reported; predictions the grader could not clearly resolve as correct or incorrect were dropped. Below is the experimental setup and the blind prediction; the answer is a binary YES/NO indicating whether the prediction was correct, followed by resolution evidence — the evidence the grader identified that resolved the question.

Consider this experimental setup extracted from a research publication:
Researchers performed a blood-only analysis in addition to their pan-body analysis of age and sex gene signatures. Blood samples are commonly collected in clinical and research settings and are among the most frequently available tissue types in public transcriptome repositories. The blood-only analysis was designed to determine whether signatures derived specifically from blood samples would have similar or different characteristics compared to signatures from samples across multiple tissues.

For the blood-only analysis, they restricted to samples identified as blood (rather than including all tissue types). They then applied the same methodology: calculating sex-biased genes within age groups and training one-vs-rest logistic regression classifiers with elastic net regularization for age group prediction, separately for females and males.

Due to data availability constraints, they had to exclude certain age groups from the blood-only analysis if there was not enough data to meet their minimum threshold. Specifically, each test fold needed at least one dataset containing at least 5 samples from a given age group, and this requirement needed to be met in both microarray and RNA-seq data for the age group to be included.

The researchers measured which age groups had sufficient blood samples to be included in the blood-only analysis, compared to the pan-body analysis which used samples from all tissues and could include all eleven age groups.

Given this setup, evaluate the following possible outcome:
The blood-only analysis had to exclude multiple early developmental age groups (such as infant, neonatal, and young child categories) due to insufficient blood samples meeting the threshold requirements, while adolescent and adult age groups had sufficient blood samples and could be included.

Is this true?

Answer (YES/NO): NO